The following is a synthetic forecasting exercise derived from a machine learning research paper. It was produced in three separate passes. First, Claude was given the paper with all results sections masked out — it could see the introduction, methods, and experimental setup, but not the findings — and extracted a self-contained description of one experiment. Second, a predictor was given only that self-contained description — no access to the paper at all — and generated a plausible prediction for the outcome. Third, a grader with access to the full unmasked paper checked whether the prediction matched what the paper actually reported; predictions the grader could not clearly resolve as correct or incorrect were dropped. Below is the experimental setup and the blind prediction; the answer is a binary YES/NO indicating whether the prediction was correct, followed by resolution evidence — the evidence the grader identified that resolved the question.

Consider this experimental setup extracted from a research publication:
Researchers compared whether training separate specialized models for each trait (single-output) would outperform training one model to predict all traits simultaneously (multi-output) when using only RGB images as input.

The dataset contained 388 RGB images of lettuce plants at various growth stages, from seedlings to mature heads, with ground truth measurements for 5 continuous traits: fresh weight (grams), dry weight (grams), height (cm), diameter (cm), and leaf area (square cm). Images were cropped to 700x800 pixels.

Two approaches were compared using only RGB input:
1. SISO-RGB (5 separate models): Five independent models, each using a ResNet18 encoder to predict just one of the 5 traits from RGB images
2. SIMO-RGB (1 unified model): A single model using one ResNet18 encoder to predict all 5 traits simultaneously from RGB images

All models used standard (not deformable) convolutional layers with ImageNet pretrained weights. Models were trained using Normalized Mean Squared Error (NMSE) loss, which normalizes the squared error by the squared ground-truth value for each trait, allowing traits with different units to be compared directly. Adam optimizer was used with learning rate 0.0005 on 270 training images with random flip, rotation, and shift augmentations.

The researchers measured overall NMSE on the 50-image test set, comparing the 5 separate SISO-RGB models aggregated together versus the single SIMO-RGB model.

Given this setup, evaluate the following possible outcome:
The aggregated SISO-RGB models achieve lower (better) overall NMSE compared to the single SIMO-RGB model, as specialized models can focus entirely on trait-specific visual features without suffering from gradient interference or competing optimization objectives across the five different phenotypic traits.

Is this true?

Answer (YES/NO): YES